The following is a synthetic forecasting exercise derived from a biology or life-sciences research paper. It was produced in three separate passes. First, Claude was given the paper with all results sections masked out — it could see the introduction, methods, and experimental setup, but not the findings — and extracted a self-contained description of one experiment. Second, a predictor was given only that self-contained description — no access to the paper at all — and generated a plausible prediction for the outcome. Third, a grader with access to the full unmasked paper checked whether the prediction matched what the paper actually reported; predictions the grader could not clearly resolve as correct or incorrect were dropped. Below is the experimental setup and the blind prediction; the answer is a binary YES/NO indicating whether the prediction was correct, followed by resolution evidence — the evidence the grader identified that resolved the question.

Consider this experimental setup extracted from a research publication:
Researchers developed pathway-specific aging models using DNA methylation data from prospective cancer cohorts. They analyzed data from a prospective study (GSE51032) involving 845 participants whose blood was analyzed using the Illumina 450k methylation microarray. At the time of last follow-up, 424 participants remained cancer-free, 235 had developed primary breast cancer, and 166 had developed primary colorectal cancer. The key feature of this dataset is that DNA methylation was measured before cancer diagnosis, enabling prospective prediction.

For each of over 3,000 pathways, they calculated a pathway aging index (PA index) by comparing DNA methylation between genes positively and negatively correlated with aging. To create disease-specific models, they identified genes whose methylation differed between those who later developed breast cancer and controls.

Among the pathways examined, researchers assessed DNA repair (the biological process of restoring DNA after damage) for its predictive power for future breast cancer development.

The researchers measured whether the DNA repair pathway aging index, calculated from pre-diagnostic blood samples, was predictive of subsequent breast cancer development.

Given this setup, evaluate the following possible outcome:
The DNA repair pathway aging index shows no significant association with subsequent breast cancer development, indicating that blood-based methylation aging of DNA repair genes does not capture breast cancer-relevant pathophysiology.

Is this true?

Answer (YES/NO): NO